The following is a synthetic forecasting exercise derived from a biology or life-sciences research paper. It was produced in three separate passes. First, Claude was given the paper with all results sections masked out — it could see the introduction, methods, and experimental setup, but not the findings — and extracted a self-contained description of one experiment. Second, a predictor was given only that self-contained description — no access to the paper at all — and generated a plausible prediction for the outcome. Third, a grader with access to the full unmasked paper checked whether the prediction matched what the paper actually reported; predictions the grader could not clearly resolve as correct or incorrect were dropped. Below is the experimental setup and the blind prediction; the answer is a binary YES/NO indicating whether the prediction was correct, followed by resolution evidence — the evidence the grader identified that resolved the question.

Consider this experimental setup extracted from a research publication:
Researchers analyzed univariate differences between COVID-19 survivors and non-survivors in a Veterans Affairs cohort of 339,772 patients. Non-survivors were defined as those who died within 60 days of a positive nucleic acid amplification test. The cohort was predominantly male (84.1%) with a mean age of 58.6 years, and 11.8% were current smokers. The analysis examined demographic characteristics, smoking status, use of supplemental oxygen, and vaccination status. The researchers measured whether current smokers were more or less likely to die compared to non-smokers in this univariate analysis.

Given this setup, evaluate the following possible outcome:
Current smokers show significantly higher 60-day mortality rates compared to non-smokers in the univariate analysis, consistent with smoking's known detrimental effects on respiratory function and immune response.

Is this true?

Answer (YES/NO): NO